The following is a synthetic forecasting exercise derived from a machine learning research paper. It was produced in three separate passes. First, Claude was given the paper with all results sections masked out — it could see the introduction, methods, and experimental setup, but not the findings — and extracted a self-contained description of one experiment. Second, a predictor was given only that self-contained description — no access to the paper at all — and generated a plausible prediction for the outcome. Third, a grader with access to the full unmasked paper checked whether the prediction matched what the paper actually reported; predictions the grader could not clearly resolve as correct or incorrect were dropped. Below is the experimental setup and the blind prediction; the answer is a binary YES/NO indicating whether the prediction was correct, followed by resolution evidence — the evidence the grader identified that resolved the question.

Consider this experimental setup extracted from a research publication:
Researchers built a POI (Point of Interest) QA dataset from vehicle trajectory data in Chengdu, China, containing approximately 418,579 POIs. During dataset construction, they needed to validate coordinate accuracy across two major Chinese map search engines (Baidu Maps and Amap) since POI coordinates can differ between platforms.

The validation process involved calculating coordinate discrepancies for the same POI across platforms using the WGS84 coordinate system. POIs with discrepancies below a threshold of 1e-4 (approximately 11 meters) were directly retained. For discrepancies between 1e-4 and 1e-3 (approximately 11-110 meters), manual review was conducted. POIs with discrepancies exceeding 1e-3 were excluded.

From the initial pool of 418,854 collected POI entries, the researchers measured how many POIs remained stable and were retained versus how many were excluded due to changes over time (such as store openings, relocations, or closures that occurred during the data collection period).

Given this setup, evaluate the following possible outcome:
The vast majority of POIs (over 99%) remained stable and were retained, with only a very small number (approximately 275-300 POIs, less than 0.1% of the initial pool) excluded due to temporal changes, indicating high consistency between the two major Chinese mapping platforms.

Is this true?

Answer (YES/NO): NO